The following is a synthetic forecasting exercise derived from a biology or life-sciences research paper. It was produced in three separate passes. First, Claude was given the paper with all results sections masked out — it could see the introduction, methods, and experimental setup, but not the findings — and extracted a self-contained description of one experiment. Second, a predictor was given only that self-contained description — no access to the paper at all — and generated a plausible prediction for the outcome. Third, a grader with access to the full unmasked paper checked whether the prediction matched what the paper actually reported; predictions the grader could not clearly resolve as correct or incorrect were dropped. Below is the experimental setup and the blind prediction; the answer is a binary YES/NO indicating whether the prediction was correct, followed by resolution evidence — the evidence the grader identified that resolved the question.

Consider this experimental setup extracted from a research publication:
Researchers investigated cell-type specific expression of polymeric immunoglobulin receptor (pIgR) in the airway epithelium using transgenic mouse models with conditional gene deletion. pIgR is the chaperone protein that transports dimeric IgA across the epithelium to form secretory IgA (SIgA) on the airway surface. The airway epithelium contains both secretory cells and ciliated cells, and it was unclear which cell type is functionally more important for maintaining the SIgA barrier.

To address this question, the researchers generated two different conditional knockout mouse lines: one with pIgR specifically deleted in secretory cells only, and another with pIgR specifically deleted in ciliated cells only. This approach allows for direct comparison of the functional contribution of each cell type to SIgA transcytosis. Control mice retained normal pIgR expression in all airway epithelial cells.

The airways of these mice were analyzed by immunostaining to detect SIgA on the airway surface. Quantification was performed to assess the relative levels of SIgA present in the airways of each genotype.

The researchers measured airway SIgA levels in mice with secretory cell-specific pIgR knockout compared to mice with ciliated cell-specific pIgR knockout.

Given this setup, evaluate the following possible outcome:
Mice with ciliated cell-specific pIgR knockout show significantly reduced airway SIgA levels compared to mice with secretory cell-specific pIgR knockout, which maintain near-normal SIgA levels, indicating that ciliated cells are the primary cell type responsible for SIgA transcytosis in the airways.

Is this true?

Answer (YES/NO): NO